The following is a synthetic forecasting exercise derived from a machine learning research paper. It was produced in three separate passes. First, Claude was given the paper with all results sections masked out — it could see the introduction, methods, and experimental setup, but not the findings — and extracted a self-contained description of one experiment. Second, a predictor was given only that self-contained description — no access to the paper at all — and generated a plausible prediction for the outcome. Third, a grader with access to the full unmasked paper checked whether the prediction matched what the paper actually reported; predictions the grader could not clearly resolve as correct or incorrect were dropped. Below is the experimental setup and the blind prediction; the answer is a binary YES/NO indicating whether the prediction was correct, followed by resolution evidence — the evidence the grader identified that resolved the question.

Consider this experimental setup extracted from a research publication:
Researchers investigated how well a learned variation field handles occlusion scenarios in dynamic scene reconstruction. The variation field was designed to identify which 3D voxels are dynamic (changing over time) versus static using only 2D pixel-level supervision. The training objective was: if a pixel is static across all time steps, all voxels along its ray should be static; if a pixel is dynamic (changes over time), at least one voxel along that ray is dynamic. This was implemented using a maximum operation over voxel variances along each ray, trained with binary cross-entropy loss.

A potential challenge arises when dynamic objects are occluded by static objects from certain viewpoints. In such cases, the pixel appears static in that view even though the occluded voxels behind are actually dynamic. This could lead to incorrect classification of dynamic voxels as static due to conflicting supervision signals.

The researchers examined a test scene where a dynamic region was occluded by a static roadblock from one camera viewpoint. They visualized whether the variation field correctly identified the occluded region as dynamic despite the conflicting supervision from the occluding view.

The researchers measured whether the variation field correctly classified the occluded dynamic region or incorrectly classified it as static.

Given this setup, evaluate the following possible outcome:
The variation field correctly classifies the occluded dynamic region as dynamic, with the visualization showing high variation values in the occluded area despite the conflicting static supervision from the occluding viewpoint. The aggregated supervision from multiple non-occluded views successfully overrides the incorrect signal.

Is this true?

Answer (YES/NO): YES